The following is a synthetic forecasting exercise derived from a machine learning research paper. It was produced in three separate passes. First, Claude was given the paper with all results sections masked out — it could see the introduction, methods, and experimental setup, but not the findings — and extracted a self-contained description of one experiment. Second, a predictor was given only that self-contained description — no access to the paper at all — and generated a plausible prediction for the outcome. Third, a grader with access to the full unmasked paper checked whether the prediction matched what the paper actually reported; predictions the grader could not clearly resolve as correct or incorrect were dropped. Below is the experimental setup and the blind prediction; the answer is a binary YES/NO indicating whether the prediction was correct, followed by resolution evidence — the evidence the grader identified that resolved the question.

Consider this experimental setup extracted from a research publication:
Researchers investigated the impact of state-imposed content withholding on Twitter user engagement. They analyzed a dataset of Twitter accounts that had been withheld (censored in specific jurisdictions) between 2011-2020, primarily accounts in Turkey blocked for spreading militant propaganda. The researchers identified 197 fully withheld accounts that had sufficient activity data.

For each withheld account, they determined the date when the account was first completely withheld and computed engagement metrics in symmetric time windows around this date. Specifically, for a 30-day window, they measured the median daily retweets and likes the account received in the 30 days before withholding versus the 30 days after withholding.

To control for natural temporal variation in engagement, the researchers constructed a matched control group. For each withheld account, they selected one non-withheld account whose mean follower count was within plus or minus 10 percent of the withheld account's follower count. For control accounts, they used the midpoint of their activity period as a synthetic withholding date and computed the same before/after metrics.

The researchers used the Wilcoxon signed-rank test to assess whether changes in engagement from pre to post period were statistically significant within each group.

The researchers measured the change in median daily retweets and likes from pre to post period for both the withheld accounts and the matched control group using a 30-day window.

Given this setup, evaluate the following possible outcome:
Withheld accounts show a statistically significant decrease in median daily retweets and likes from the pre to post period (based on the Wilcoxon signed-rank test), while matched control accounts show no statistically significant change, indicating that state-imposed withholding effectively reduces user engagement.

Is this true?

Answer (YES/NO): YES